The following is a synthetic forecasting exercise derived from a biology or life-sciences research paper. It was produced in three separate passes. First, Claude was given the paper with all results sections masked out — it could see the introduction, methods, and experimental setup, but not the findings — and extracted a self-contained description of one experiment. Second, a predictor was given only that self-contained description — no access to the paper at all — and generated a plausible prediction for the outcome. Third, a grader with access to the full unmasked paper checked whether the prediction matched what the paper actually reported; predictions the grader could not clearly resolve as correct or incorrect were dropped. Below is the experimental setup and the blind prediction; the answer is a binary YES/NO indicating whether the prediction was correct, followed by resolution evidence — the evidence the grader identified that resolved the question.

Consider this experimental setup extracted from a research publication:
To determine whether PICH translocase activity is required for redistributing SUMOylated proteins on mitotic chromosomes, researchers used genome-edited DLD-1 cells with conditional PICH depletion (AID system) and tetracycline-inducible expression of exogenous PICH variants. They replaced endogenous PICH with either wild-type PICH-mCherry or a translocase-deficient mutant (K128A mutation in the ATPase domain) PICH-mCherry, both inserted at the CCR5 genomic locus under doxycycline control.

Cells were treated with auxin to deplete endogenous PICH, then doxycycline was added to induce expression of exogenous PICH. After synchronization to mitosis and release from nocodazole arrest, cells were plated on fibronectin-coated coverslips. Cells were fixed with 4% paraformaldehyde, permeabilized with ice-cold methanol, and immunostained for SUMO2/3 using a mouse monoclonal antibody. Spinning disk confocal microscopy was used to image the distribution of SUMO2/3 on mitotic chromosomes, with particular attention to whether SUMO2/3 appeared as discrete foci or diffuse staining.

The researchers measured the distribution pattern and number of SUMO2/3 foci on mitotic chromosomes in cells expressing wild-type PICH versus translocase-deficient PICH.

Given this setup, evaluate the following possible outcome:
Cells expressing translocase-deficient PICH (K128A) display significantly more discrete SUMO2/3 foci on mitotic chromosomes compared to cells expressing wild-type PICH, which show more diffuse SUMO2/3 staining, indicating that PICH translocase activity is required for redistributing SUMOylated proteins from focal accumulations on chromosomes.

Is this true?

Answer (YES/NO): YES